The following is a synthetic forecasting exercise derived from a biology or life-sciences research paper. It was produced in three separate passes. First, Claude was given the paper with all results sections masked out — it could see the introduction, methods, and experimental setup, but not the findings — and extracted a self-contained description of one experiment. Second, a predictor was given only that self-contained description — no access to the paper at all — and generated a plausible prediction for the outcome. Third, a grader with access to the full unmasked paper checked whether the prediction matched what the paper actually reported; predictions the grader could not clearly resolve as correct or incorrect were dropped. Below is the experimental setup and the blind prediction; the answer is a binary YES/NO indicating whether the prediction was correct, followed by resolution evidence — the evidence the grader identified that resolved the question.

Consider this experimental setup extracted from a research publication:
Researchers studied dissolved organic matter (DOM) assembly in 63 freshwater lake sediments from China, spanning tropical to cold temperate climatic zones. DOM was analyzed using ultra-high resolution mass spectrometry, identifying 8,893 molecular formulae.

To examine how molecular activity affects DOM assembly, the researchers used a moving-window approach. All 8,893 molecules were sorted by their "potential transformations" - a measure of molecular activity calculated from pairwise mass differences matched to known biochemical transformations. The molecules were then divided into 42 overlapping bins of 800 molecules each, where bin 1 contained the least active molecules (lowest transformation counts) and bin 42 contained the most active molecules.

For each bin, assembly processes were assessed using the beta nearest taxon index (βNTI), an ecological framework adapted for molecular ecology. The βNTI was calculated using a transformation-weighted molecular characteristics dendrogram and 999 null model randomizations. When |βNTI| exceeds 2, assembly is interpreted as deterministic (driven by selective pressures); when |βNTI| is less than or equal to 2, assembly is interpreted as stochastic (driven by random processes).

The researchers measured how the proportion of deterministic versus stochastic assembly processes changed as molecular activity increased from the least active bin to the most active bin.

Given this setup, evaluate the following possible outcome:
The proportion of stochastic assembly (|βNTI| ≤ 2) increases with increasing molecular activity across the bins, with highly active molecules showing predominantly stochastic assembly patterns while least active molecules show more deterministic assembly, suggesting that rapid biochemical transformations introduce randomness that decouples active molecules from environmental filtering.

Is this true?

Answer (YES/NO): NO